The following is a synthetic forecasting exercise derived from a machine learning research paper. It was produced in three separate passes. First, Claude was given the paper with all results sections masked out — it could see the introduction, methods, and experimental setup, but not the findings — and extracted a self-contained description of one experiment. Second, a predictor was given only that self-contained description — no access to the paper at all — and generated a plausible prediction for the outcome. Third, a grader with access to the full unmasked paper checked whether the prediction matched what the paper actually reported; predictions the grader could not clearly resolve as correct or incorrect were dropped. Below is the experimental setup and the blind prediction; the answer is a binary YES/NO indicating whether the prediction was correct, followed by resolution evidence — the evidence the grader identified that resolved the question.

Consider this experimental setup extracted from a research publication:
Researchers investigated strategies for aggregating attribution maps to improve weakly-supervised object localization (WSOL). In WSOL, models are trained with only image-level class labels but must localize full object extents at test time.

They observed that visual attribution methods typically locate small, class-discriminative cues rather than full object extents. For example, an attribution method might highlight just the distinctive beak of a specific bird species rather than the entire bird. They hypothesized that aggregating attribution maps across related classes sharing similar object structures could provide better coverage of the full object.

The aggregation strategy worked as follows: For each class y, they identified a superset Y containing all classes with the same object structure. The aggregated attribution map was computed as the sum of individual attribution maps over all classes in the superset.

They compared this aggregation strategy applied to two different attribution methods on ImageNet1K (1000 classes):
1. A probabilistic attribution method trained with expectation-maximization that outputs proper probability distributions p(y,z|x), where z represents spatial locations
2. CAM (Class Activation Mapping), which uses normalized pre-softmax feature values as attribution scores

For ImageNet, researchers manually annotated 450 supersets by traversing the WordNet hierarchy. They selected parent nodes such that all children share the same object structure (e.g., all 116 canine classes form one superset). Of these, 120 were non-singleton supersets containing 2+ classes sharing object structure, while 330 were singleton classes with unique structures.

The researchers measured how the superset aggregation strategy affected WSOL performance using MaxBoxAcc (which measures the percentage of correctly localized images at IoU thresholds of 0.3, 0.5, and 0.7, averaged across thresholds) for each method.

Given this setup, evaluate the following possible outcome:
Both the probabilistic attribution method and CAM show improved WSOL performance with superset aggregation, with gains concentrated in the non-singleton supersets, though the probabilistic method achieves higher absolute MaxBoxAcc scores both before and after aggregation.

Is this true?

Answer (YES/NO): NO